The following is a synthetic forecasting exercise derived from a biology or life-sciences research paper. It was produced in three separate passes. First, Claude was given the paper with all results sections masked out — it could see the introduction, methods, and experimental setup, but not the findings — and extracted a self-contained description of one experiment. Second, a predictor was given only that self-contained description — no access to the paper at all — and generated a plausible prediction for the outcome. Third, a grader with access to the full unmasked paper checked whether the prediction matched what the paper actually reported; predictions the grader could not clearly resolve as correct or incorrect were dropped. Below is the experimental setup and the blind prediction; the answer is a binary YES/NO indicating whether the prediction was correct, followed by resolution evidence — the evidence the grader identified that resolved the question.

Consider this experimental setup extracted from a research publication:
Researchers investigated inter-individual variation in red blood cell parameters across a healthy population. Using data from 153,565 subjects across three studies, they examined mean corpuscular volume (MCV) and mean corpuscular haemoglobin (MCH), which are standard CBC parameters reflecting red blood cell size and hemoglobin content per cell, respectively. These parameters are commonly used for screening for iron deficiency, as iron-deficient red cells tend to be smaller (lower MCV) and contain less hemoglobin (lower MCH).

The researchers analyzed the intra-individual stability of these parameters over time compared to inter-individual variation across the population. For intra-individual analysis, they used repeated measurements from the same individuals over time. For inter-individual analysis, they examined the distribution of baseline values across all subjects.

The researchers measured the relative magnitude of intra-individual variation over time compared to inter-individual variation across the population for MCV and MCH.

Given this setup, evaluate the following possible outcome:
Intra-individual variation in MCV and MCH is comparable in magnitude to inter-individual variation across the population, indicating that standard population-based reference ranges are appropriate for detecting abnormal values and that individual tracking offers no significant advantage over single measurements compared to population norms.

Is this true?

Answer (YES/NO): NO